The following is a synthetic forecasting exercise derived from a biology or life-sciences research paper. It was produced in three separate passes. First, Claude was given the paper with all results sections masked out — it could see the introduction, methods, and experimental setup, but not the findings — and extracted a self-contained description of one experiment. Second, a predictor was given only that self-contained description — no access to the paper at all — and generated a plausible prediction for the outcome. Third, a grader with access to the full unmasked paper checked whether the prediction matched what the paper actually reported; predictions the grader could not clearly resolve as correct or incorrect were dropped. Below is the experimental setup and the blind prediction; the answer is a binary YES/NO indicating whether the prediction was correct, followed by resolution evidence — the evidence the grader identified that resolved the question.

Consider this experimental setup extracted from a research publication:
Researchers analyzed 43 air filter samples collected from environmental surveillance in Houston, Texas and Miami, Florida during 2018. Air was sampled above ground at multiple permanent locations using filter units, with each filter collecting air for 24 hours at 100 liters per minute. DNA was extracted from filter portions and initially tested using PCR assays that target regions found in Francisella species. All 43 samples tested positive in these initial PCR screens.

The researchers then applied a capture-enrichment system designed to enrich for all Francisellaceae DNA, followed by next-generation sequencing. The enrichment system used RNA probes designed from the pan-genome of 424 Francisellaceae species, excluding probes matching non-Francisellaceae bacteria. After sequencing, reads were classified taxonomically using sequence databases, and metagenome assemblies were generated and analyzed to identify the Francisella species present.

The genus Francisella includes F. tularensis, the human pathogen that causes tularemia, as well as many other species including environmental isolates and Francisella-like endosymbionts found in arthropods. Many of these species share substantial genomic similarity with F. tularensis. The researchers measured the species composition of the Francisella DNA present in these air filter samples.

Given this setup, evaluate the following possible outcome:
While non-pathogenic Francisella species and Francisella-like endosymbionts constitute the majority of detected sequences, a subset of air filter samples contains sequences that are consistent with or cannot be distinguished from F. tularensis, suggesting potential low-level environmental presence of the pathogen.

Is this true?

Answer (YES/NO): NO